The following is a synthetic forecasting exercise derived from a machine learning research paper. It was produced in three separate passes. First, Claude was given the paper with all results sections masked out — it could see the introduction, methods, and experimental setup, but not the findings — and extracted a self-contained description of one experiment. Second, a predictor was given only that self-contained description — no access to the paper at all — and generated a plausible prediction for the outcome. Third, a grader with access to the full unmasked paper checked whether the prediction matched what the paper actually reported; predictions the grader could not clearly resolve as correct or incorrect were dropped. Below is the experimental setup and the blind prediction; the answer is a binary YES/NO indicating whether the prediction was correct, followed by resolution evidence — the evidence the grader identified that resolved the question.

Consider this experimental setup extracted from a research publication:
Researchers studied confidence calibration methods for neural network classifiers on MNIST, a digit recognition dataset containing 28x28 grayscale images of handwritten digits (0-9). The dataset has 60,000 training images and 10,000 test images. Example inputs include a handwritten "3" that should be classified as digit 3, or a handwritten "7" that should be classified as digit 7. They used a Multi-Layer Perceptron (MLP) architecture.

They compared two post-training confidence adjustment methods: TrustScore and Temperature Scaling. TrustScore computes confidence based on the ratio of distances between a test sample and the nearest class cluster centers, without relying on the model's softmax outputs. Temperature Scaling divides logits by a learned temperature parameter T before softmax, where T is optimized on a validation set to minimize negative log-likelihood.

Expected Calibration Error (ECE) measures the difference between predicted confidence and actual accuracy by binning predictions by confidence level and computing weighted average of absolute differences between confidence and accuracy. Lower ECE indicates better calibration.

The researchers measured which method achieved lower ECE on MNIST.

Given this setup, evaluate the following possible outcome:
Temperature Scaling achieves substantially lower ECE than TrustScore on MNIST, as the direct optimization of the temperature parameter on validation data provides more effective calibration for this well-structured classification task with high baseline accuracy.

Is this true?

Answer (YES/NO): YES